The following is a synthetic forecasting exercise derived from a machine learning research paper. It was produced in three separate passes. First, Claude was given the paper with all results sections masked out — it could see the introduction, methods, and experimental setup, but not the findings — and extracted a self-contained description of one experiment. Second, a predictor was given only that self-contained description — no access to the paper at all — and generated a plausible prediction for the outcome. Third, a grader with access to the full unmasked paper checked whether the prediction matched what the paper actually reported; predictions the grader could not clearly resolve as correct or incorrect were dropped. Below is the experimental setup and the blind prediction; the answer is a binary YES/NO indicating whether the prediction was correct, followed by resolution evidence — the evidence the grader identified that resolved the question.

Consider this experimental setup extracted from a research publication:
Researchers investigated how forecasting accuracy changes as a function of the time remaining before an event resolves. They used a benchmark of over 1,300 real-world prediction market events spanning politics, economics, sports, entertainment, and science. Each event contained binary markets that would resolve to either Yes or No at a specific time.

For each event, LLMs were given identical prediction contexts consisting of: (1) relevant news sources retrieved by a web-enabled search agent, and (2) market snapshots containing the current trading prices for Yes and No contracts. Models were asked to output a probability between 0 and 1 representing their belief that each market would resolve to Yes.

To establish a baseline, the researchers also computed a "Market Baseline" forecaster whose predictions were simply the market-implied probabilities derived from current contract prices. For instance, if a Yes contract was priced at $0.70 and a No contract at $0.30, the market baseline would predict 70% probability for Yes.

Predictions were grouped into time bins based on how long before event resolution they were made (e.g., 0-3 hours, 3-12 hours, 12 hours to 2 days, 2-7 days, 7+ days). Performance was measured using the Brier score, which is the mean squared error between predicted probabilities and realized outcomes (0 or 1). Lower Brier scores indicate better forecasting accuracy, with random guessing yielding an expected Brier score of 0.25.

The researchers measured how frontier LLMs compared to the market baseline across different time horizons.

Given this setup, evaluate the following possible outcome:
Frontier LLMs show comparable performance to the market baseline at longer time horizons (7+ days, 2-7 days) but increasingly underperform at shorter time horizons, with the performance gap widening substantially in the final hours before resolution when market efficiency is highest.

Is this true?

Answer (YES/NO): NO